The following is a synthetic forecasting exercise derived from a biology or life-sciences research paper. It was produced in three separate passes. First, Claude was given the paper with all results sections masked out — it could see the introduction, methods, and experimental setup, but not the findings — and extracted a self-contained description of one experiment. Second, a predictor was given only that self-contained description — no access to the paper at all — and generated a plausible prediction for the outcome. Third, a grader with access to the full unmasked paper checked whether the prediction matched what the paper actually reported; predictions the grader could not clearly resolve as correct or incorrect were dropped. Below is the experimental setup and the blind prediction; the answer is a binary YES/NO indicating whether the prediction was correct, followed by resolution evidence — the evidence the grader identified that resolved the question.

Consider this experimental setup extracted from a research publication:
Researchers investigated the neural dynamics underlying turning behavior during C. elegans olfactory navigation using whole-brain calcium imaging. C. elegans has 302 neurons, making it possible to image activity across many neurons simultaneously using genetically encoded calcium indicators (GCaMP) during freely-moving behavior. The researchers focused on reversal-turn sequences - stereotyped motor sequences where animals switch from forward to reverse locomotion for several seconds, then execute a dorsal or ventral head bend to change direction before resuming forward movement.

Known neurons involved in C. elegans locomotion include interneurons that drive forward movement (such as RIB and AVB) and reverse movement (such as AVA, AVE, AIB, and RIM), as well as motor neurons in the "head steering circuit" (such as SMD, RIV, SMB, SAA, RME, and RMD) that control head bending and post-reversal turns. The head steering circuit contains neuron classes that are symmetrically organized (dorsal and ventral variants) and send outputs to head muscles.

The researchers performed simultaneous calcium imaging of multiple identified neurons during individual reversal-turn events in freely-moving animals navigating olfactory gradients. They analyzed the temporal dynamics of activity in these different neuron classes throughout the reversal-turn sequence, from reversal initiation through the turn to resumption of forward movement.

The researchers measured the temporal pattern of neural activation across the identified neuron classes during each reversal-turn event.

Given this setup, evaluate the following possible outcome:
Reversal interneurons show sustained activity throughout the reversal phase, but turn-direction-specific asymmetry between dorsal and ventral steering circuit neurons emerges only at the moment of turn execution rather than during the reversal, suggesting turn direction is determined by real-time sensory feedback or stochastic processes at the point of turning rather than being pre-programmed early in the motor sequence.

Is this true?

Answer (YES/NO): NO